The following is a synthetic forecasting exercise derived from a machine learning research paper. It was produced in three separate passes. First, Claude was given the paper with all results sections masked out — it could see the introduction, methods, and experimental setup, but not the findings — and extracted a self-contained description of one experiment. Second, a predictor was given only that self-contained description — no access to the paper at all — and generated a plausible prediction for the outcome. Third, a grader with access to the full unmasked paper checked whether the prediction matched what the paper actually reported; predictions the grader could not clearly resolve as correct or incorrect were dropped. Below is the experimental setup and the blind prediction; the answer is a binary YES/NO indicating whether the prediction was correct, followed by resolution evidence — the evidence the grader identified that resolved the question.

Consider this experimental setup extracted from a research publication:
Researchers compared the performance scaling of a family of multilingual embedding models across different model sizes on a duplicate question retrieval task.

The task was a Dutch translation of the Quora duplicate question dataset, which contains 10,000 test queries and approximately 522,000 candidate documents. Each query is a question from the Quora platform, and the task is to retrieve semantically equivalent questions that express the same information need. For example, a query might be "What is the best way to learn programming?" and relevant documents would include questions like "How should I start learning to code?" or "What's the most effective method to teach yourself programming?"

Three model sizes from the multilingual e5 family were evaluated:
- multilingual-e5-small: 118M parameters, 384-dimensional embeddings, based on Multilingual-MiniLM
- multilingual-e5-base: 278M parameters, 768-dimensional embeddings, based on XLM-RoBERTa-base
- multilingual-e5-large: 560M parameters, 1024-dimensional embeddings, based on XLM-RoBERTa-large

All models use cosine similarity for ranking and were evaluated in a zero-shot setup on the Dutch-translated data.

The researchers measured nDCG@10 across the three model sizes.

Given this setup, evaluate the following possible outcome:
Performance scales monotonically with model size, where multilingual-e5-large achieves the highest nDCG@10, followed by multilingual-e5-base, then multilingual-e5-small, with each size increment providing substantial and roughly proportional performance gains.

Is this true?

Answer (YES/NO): NO